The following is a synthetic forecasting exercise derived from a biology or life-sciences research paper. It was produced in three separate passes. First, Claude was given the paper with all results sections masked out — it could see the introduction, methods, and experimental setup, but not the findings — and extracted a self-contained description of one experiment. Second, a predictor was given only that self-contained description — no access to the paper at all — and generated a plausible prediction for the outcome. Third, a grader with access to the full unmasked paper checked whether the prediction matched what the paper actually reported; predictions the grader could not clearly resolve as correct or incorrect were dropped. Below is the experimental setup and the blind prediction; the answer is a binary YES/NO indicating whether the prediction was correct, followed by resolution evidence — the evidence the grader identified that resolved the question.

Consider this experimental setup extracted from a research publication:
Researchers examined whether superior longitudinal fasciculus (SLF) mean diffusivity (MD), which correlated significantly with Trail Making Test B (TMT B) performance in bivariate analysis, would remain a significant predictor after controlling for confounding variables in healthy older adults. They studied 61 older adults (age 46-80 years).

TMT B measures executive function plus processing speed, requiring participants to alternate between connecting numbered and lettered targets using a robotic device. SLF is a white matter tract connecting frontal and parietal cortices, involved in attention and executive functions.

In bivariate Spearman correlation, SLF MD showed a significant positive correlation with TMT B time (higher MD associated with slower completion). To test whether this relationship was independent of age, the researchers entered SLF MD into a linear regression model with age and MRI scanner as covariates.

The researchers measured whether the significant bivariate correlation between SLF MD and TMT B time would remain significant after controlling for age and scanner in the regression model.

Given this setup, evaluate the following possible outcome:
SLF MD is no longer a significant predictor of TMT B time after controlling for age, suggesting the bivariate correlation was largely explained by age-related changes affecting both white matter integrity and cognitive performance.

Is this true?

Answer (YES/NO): YES